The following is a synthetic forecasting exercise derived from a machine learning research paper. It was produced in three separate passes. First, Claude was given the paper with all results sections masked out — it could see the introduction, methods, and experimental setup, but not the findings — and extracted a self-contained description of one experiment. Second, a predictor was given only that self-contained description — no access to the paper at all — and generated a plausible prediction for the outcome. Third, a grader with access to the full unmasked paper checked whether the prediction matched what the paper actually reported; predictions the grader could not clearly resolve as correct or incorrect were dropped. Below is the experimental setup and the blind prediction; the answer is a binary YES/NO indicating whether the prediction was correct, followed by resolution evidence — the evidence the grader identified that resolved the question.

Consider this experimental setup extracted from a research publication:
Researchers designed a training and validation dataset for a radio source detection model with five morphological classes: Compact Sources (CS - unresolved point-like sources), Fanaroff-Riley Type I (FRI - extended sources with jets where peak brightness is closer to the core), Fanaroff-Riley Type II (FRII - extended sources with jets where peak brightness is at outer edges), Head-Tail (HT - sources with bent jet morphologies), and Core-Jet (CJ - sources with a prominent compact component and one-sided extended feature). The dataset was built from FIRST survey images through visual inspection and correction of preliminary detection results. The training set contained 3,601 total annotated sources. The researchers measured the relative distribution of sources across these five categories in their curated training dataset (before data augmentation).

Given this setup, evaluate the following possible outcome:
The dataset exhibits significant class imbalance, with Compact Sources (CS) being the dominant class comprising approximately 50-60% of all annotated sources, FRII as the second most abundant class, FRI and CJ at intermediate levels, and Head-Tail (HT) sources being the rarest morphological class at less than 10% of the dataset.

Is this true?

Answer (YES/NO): NO